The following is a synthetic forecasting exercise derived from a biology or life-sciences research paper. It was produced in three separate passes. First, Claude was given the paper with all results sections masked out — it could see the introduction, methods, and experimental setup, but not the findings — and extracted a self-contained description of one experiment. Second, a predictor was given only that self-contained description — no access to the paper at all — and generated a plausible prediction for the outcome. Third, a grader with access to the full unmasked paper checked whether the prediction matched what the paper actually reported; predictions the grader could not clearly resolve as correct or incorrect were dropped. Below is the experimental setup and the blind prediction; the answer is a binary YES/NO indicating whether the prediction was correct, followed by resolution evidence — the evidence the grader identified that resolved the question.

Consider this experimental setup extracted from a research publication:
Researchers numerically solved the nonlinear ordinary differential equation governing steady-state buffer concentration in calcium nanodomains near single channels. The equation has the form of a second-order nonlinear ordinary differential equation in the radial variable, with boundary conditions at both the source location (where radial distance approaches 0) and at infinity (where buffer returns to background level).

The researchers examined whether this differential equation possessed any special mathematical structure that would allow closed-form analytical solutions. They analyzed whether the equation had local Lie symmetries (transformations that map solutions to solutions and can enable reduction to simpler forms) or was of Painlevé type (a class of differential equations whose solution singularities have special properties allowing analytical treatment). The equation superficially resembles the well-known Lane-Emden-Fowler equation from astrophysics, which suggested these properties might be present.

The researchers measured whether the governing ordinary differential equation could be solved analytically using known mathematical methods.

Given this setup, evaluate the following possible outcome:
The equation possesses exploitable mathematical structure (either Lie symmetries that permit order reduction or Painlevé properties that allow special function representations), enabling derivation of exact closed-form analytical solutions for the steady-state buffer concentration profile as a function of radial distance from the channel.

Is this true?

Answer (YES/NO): NO